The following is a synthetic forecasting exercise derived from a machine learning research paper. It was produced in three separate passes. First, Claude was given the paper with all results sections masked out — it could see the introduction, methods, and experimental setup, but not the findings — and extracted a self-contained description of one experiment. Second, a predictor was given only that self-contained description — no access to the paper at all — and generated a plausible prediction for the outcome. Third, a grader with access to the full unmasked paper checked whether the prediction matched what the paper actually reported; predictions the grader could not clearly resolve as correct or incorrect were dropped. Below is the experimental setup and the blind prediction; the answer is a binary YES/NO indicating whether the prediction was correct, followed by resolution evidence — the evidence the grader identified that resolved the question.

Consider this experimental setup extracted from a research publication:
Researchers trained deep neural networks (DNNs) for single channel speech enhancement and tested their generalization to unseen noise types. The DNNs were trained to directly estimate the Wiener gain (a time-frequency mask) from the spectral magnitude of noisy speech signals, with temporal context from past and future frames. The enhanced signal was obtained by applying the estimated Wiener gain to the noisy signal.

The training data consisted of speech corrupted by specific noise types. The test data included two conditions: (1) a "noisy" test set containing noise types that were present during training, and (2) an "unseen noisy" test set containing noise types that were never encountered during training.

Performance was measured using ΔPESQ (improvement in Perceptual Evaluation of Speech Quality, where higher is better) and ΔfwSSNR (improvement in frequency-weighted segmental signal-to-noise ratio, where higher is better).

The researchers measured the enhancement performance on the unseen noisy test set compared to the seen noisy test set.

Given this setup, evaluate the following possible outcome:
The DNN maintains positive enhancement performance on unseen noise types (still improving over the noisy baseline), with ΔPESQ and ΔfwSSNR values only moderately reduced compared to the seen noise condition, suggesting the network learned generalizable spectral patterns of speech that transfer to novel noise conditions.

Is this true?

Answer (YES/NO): NO